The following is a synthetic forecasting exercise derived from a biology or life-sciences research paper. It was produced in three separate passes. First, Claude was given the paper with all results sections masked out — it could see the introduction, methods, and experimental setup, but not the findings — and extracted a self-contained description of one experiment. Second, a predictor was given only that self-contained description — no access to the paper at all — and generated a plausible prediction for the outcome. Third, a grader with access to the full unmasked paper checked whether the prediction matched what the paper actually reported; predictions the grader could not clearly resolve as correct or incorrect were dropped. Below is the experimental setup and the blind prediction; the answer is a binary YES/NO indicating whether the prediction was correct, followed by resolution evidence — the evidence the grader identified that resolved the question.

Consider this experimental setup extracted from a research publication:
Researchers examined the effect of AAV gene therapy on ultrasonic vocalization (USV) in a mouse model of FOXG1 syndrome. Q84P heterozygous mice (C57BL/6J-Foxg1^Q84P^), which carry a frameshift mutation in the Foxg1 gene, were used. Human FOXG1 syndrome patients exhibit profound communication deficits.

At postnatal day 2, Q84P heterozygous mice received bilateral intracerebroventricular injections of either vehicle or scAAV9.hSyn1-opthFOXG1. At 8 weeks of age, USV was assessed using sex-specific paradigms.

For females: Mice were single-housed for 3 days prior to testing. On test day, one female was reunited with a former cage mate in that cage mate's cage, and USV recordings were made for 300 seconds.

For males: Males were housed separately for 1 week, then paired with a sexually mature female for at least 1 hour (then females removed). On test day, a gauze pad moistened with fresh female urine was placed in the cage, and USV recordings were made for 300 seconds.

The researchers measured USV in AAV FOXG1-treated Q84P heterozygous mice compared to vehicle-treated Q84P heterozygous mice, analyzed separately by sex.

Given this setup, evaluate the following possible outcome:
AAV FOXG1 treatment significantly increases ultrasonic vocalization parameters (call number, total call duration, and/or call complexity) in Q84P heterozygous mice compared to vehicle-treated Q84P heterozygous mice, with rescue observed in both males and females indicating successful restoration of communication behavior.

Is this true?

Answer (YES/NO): NO